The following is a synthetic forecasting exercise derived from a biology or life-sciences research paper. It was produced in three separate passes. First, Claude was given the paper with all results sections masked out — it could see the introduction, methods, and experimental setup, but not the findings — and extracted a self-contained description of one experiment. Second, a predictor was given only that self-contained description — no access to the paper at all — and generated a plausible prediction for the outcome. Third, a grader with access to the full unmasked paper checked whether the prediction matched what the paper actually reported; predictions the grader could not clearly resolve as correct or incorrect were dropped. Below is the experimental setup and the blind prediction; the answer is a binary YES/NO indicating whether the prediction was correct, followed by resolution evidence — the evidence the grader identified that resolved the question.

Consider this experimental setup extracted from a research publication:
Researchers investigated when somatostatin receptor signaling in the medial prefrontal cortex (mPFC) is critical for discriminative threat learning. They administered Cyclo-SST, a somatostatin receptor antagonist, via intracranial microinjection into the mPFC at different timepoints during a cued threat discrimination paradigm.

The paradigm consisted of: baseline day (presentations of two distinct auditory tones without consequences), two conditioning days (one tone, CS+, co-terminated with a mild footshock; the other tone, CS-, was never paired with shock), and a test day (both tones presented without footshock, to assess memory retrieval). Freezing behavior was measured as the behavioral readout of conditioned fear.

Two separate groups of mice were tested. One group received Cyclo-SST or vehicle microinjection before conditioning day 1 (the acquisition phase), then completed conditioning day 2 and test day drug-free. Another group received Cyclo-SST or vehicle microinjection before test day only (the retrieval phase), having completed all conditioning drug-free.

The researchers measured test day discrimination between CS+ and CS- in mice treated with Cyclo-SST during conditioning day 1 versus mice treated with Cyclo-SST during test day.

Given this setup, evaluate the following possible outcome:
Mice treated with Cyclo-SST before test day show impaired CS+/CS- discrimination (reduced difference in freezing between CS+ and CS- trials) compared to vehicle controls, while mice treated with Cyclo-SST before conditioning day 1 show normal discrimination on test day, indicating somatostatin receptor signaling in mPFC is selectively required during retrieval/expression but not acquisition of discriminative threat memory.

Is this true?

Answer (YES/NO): NO